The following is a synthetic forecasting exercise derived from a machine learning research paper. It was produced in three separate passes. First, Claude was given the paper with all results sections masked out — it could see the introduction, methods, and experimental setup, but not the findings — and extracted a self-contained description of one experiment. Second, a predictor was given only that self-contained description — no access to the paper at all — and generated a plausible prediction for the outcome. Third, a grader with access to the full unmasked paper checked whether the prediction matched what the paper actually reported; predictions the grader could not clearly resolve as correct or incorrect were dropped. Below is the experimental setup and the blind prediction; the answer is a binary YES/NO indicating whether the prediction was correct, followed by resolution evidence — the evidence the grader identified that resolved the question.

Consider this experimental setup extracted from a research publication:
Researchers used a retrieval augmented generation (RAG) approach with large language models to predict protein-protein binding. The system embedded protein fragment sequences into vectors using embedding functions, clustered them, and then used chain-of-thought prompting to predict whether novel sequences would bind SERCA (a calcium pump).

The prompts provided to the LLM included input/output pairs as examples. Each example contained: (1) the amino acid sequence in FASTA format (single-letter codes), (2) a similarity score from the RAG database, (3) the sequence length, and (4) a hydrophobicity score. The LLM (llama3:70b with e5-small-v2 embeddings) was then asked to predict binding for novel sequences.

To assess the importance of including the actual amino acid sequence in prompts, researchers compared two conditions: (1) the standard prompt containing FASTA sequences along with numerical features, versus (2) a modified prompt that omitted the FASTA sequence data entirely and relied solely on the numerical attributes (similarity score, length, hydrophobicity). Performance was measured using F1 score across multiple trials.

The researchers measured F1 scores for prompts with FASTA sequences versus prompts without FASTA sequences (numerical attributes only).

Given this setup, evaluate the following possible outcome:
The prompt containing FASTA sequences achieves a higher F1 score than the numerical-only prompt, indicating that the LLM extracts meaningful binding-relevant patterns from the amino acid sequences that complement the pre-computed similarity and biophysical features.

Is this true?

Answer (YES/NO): YES